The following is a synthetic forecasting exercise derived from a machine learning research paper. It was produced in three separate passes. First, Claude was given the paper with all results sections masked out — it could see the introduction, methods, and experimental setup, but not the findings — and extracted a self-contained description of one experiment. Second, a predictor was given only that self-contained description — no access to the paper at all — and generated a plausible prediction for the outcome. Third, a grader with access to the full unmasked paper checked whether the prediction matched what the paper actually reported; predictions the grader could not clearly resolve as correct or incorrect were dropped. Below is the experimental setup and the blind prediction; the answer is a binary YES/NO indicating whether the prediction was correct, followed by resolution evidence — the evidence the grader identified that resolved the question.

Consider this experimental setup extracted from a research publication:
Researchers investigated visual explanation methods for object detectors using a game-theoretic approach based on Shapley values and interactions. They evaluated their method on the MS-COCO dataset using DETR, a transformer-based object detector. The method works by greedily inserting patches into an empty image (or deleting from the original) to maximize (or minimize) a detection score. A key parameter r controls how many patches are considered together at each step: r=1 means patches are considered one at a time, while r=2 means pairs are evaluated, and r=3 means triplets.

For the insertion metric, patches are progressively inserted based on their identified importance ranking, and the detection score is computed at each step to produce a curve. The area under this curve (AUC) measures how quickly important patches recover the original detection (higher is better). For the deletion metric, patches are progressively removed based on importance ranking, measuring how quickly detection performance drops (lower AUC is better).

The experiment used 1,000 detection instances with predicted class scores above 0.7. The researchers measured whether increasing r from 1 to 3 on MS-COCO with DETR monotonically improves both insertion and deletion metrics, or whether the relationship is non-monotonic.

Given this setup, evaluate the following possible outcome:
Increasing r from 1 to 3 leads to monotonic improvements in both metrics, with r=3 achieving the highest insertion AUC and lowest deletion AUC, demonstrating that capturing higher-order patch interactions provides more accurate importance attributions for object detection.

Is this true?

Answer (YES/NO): NO